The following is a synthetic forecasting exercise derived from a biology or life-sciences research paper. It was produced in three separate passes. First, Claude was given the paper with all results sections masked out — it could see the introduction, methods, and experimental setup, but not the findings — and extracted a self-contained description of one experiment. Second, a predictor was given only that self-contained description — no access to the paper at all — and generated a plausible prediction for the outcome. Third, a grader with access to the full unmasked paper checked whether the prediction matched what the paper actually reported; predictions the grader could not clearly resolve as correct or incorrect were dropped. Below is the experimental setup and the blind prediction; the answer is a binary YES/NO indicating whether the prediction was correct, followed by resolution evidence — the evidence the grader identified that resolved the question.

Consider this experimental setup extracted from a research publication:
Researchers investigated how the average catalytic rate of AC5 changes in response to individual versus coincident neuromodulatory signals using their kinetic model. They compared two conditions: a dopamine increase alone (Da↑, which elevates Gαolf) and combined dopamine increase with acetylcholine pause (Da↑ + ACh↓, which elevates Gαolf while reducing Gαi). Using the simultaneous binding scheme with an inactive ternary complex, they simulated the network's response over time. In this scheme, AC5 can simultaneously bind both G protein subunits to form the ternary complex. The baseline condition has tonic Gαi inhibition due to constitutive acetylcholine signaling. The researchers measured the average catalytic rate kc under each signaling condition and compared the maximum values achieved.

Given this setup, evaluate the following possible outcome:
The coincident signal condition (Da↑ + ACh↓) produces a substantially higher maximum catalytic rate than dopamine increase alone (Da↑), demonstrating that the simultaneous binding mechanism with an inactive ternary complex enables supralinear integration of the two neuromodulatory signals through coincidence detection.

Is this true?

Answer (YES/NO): YES